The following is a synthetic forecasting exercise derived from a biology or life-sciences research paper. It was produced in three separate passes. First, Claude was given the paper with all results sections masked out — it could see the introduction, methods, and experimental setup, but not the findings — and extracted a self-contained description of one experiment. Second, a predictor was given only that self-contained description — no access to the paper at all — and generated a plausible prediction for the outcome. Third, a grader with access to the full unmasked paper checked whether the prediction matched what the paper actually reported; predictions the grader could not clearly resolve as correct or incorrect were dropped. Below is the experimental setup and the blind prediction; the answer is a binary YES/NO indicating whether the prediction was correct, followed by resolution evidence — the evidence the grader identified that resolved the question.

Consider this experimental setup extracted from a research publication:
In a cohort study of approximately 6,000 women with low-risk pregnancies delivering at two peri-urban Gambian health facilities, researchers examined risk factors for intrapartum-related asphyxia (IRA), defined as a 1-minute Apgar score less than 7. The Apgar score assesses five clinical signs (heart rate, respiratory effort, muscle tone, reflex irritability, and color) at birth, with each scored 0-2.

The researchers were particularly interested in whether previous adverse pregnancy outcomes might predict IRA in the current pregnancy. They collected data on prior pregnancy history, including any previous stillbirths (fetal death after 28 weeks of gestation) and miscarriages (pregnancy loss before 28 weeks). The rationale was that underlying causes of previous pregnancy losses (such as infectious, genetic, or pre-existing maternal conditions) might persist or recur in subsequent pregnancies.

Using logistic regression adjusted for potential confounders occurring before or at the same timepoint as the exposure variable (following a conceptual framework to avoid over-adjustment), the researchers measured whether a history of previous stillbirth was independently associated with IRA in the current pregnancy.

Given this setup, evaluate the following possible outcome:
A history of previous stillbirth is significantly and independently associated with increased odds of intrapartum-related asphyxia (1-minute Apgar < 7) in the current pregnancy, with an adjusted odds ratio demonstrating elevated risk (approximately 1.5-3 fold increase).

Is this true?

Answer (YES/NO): YES